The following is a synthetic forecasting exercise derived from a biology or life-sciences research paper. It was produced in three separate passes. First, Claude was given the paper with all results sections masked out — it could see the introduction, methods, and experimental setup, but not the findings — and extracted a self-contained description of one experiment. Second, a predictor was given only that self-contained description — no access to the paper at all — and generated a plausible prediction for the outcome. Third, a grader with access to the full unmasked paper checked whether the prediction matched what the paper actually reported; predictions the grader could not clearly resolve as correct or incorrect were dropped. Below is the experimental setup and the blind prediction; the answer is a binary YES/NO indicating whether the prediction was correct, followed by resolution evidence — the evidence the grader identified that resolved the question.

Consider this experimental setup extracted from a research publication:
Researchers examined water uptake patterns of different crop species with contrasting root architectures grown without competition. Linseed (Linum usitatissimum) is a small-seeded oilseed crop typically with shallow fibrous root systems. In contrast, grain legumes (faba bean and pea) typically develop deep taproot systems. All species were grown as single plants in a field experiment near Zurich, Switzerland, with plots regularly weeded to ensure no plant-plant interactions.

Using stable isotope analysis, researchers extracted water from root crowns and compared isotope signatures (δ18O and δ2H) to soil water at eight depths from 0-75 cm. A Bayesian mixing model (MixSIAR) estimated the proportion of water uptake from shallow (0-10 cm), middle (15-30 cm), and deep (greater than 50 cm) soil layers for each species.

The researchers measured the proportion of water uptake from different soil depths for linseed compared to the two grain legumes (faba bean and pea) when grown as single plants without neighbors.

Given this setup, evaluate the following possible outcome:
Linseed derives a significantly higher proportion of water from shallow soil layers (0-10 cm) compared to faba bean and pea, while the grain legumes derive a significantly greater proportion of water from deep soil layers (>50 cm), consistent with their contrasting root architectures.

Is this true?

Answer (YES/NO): NO